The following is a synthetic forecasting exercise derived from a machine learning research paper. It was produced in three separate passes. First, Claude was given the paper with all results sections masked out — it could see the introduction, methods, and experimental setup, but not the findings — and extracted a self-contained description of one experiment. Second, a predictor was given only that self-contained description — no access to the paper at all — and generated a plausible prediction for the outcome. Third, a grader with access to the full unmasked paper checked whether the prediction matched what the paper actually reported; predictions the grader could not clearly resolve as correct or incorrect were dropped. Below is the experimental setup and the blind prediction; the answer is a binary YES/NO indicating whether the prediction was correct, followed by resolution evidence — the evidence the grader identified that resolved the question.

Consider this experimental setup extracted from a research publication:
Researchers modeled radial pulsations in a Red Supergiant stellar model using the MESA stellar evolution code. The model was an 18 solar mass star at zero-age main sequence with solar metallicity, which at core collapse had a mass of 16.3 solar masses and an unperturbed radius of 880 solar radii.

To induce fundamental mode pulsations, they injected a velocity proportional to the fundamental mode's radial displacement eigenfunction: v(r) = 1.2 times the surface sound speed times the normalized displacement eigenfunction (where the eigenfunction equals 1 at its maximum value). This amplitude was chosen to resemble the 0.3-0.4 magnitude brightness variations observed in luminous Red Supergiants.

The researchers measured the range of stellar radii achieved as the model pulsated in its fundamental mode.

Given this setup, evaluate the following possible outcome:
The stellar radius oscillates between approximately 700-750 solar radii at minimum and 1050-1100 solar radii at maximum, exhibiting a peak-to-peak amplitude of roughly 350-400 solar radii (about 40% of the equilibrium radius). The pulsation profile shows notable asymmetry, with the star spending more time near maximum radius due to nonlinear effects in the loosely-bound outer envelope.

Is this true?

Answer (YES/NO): NO